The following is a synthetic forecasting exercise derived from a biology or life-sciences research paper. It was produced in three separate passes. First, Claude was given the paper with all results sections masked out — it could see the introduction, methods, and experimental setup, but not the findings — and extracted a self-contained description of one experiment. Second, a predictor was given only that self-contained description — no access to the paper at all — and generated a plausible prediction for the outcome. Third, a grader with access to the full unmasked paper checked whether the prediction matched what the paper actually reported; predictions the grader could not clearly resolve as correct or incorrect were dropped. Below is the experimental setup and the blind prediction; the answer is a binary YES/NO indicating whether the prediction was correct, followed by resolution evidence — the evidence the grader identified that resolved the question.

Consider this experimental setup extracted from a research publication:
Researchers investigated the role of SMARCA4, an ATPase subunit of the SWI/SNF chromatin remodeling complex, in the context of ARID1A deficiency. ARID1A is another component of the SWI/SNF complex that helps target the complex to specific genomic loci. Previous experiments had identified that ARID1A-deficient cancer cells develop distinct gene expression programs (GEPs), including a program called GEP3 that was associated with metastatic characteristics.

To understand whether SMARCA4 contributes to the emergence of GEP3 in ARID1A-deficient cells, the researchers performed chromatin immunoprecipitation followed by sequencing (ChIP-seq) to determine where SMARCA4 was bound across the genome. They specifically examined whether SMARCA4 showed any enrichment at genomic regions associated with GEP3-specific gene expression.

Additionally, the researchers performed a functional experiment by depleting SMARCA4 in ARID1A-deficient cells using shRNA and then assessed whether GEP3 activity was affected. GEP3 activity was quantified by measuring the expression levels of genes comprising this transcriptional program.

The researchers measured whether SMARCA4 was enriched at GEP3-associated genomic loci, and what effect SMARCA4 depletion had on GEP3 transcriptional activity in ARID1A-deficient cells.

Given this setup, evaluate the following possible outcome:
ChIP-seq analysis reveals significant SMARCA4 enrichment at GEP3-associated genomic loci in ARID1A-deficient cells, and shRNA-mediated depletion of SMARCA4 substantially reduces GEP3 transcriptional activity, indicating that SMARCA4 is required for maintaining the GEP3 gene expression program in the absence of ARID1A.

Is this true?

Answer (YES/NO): YES